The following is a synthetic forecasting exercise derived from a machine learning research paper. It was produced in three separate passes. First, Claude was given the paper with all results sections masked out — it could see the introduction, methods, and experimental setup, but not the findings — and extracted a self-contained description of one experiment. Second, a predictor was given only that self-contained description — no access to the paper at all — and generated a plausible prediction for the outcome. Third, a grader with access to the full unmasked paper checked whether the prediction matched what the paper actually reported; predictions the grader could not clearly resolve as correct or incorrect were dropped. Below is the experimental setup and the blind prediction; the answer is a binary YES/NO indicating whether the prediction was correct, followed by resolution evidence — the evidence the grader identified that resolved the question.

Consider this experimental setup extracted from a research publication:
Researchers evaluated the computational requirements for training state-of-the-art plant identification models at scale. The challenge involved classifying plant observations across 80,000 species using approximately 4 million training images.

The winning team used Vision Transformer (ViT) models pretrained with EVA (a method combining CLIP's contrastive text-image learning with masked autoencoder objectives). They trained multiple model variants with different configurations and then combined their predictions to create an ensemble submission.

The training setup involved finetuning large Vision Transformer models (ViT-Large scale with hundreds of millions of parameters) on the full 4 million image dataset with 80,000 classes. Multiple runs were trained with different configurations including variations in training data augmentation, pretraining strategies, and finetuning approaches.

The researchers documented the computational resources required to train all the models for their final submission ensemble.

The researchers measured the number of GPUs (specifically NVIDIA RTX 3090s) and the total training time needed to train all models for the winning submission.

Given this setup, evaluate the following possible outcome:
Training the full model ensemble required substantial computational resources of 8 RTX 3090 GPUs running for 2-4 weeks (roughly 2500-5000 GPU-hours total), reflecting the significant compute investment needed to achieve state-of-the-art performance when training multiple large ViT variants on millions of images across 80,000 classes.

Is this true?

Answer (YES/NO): NO